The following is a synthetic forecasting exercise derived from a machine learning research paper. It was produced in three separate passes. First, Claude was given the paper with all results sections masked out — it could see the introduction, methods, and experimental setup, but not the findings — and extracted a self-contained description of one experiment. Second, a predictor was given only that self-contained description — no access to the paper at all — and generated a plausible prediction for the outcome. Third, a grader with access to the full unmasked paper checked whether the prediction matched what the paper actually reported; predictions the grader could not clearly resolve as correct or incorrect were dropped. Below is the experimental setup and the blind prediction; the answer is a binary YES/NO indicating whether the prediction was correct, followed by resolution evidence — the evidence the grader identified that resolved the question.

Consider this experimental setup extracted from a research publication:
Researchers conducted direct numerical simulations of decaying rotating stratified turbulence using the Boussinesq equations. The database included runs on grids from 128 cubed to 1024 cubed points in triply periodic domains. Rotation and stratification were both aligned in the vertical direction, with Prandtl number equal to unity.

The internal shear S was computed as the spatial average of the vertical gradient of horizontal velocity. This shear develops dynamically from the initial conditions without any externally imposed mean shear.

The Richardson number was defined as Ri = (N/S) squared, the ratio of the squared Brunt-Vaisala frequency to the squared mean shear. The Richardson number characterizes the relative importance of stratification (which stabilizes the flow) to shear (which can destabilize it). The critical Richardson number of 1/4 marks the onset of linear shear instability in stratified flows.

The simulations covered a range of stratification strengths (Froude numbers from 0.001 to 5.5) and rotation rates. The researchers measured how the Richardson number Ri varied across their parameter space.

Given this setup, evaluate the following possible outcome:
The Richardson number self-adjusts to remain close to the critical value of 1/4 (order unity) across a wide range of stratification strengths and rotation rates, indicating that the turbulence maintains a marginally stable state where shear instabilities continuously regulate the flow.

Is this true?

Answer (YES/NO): NO